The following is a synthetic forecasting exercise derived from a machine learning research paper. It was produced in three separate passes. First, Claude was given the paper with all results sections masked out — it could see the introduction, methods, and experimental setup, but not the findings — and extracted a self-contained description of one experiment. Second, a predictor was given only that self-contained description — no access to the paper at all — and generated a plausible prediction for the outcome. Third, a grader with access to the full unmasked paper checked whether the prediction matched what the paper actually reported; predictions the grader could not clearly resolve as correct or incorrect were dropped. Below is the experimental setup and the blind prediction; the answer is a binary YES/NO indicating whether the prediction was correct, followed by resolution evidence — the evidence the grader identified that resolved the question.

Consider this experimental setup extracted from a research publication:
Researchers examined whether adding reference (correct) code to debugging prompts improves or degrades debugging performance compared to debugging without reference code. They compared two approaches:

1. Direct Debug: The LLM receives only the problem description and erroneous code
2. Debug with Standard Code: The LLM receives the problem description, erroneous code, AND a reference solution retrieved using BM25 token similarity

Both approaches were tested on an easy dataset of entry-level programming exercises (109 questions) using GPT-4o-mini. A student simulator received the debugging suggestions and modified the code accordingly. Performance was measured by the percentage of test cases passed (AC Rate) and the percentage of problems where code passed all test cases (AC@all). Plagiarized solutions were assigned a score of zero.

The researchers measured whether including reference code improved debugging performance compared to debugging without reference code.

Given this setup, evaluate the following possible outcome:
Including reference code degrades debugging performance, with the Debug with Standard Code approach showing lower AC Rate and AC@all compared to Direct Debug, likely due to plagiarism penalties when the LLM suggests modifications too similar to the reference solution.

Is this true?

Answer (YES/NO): NO